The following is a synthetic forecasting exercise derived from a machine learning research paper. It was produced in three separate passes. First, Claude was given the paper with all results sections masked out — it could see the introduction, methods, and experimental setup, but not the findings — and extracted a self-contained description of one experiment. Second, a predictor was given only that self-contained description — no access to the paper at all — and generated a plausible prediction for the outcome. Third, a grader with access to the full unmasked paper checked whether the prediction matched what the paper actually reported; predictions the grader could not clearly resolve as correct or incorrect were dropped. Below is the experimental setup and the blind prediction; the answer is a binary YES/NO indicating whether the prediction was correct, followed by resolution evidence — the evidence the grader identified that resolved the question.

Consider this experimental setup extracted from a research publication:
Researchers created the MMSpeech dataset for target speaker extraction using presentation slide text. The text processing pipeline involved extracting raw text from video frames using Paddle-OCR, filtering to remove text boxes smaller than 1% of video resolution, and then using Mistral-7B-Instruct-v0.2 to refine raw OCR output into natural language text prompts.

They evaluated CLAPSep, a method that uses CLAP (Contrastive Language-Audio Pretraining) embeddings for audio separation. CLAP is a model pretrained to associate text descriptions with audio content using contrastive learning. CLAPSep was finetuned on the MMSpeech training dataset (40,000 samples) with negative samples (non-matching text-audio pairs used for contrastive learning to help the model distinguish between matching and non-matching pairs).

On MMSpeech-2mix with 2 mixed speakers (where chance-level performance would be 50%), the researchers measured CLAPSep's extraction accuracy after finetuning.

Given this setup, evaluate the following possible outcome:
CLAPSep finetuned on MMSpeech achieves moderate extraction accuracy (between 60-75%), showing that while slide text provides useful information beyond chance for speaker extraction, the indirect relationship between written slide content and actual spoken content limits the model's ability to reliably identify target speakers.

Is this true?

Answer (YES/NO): NO